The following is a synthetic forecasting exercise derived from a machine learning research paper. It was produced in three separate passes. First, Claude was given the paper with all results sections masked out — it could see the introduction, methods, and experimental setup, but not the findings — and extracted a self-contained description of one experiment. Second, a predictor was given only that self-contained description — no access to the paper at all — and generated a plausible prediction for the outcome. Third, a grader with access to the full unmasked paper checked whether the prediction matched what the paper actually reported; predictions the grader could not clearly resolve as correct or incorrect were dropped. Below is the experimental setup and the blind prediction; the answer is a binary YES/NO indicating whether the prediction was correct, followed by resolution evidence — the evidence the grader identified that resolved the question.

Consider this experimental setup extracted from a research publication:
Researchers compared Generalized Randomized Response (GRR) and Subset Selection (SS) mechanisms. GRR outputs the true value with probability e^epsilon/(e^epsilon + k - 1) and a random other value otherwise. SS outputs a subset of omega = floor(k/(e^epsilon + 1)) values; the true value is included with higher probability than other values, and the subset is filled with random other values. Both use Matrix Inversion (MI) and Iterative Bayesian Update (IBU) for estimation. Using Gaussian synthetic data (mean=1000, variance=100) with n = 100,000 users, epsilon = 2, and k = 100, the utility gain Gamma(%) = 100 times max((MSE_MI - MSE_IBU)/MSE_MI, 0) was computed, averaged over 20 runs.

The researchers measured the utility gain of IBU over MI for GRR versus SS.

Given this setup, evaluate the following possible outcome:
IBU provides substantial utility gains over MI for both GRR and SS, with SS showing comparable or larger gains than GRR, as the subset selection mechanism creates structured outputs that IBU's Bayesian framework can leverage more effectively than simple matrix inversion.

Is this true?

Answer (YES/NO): NO